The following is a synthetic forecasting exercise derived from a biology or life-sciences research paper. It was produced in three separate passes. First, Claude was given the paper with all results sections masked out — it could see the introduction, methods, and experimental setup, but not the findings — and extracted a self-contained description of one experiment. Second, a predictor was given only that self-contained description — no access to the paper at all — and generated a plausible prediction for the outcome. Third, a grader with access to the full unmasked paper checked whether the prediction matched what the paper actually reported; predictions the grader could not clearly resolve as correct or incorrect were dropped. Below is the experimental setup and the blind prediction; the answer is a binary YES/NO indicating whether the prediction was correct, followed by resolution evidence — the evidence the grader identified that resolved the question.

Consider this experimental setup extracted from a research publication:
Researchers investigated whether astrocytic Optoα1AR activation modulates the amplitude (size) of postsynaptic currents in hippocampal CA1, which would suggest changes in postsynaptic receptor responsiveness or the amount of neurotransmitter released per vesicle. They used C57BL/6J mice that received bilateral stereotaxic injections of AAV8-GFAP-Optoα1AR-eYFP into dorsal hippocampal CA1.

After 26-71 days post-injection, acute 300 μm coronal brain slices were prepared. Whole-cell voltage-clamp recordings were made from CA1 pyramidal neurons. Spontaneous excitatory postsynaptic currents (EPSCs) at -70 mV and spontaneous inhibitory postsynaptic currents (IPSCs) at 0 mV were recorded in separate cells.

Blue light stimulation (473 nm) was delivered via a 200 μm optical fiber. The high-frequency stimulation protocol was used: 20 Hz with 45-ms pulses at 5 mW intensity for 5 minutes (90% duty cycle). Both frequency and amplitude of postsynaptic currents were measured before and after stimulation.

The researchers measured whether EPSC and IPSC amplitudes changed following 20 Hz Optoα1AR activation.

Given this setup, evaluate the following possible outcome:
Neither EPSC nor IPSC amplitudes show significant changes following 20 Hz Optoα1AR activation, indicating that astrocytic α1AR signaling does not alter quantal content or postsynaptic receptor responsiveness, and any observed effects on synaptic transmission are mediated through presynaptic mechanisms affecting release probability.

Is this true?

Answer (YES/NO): YES